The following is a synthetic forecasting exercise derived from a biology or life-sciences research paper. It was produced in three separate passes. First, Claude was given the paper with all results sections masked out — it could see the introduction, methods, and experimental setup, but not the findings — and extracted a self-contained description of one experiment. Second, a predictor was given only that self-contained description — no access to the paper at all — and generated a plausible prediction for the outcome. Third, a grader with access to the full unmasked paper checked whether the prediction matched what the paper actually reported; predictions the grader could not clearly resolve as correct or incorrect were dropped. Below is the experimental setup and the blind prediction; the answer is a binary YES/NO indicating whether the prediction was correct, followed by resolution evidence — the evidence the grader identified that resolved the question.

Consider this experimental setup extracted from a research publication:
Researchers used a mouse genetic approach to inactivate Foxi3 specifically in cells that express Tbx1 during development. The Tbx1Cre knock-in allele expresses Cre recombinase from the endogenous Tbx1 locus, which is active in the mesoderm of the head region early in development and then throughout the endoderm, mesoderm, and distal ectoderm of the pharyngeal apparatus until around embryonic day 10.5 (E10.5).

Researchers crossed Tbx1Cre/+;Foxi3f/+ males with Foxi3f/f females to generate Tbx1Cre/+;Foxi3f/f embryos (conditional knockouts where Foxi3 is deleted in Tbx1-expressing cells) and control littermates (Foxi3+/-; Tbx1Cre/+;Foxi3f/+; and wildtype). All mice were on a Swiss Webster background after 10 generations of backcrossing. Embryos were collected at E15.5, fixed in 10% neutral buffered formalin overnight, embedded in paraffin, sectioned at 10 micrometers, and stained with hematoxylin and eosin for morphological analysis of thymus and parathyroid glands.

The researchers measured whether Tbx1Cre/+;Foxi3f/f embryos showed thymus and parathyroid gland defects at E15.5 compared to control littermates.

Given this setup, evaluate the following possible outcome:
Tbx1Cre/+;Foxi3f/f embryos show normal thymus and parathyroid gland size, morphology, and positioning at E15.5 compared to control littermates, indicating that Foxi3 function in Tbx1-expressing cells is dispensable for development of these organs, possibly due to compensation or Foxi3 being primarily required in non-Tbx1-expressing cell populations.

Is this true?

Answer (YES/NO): NO